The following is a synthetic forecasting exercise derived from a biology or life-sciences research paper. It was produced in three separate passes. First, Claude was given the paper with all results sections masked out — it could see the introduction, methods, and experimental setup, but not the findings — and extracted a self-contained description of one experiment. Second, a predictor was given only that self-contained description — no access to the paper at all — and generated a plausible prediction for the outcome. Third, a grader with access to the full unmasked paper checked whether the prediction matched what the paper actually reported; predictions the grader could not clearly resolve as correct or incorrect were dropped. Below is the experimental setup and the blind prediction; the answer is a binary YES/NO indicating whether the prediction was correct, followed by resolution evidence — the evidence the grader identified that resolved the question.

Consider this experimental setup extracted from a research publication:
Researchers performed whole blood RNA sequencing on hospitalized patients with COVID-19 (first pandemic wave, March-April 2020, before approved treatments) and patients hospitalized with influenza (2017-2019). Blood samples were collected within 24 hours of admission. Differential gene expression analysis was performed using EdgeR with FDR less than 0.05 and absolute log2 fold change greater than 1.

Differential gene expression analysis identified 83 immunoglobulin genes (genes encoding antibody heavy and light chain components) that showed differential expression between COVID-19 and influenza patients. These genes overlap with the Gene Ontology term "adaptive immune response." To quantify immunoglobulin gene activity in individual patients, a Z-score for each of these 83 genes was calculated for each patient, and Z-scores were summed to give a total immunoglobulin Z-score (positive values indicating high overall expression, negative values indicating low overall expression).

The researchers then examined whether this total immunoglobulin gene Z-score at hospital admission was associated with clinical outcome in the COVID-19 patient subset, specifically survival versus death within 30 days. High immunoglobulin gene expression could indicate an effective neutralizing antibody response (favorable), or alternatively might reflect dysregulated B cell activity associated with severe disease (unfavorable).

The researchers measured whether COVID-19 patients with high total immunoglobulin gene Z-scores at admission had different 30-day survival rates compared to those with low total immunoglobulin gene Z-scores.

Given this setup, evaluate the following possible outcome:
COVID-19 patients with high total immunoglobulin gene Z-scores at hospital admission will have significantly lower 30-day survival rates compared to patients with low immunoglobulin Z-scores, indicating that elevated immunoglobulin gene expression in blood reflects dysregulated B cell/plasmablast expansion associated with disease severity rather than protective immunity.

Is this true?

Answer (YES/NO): NO